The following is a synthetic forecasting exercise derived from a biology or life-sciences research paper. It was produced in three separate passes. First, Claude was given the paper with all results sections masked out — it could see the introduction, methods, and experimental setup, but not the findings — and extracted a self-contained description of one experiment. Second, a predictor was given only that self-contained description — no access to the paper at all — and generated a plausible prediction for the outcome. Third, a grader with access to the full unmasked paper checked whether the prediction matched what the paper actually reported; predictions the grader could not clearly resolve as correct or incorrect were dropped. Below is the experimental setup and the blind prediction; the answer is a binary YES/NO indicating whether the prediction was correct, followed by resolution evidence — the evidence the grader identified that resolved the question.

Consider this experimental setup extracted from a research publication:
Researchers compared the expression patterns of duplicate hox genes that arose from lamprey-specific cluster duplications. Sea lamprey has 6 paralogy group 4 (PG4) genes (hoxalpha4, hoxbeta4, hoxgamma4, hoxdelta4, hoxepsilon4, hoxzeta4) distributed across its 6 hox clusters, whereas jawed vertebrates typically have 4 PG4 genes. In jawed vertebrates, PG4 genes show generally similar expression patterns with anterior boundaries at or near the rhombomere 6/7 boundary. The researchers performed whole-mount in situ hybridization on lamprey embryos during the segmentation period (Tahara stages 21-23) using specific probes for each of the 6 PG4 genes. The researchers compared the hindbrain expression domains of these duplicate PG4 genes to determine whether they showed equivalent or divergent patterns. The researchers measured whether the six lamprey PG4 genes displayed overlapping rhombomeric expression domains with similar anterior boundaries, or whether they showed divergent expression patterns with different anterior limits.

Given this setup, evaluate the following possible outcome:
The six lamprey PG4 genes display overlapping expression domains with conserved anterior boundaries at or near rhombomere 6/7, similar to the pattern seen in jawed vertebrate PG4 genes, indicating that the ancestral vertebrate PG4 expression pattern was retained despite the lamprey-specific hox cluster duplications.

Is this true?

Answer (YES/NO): NO